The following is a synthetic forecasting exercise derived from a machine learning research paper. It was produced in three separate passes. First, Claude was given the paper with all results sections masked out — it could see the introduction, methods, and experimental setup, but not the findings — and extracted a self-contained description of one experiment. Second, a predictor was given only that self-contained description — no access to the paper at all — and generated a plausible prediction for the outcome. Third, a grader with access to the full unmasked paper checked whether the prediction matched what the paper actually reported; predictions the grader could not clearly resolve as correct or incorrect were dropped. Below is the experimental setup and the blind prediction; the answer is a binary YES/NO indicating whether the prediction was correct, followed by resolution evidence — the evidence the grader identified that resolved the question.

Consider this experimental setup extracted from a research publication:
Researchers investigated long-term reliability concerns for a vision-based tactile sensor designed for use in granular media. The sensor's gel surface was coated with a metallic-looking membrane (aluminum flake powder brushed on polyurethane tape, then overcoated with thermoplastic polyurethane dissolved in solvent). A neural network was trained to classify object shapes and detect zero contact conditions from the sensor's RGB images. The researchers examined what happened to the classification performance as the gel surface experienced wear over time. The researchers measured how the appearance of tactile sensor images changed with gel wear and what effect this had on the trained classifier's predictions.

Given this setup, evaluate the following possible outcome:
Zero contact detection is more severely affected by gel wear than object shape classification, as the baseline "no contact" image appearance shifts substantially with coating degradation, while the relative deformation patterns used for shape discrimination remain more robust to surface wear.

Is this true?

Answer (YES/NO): YES